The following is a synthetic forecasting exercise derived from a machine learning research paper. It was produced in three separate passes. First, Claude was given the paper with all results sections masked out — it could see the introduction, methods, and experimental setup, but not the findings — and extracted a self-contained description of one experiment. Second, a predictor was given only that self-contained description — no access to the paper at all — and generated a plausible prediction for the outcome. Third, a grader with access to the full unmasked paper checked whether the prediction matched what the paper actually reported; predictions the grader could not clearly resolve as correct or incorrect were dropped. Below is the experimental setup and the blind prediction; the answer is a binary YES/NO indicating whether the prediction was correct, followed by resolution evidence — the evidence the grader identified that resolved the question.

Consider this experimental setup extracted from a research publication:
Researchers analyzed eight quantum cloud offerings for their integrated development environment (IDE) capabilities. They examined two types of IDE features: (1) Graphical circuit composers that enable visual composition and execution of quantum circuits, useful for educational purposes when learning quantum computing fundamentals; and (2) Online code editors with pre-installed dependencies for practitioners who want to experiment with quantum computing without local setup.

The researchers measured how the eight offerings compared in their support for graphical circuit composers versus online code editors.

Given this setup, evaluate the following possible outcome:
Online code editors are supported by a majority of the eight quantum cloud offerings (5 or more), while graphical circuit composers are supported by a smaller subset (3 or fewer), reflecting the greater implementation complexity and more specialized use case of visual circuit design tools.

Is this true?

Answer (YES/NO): YES